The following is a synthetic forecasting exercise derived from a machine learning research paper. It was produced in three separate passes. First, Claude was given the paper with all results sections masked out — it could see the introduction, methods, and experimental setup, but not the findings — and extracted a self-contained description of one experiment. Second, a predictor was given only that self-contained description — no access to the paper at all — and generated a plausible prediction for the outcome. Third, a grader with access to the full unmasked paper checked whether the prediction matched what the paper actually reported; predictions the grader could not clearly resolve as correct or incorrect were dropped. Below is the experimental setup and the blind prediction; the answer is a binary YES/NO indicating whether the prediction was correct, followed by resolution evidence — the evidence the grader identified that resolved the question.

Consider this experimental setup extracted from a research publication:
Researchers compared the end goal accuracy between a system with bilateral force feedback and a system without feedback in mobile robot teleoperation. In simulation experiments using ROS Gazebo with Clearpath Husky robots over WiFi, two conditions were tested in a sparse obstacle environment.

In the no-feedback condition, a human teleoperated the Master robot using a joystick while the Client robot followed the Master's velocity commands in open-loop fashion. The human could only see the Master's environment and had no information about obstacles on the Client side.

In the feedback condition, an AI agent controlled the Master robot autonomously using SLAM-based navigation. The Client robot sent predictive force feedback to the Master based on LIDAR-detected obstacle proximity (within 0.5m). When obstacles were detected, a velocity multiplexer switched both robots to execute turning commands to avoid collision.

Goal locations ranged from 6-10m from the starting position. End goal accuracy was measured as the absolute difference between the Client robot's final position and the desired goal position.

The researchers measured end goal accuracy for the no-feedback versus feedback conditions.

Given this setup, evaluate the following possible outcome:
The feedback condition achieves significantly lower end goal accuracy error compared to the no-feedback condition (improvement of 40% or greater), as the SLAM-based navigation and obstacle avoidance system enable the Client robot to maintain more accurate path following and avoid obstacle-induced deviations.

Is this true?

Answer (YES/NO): NO